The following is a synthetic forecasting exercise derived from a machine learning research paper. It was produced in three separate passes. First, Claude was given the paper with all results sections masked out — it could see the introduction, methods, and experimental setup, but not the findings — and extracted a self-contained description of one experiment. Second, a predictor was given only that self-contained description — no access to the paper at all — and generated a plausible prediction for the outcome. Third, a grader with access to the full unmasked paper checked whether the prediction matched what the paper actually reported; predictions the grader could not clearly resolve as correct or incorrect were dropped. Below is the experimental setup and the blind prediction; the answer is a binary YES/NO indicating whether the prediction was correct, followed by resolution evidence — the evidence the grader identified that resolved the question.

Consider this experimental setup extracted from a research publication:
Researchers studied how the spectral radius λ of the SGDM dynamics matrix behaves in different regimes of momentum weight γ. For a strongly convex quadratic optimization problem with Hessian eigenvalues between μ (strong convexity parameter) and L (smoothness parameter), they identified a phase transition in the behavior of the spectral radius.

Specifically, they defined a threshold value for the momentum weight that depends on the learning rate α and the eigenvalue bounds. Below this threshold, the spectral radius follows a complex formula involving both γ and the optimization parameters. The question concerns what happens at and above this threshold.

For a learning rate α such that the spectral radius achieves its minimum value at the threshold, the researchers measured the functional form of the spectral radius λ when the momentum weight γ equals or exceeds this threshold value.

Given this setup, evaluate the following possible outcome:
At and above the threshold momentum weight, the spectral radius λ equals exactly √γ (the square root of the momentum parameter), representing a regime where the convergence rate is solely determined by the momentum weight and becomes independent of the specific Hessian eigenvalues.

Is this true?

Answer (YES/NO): YES